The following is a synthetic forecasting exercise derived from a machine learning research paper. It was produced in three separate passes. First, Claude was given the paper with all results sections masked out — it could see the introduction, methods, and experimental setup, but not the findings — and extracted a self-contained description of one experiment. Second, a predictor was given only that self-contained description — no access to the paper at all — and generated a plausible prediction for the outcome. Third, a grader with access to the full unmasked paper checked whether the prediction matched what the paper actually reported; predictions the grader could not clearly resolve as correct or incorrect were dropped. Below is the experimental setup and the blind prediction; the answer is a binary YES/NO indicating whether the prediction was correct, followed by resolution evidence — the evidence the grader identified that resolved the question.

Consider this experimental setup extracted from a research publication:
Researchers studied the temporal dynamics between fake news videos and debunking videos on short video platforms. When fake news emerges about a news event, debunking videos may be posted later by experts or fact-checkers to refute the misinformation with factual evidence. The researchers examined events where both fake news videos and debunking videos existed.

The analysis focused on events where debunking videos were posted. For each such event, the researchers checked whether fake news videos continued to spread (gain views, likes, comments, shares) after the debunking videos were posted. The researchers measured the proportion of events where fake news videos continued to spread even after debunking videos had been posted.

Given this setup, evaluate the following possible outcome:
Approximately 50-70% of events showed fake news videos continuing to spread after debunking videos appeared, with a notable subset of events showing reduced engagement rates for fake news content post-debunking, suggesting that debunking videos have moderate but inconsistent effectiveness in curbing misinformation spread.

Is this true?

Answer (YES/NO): NO